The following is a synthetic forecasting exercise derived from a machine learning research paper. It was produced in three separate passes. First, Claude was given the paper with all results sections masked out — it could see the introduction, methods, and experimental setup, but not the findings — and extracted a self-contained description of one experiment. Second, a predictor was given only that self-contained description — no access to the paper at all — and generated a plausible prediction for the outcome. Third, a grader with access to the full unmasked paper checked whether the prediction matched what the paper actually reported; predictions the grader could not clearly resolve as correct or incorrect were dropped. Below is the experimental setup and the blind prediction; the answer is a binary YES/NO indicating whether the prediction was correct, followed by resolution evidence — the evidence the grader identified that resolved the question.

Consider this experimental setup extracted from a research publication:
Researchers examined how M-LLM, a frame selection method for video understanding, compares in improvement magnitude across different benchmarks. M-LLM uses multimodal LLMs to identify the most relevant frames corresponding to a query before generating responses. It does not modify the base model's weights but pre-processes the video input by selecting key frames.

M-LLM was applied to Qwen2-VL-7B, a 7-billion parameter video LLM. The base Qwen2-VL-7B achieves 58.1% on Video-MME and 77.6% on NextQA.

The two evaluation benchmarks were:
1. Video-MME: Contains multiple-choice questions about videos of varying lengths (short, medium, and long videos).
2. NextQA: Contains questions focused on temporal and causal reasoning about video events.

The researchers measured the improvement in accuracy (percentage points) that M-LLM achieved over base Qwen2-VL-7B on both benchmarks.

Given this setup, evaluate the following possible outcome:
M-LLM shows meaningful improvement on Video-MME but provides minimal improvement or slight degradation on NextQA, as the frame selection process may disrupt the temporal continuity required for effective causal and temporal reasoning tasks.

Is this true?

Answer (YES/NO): NO